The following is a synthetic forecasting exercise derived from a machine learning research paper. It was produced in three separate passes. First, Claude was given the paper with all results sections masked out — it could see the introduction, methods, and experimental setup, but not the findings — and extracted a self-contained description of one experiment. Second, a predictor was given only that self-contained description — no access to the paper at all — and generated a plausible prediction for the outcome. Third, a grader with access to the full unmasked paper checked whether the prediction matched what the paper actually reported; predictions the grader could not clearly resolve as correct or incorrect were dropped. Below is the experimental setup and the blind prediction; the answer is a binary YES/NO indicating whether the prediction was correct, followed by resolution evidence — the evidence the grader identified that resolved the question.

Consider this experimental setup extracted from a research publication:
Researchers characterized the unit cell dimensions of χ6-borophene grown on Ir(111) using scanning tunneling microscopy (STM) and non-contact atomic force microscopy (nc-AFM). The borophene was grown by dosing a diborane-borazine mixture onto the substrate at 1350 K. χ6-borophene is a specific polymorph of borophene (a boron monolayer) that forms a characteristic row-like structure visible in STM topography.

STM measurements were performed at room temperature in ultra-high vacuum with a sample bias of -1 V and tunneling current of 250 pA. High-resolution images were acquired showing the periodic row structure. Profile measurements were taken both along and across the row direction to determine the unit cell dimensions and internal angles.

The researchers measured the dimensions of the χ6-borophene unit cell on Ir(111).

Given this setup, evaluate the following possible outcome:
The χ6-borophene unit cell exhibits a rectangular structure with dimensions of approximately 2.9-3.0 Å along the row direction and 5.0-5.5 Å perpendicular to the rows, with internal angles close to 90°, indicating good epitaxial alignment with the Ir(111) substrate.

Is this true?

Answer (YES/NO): NO